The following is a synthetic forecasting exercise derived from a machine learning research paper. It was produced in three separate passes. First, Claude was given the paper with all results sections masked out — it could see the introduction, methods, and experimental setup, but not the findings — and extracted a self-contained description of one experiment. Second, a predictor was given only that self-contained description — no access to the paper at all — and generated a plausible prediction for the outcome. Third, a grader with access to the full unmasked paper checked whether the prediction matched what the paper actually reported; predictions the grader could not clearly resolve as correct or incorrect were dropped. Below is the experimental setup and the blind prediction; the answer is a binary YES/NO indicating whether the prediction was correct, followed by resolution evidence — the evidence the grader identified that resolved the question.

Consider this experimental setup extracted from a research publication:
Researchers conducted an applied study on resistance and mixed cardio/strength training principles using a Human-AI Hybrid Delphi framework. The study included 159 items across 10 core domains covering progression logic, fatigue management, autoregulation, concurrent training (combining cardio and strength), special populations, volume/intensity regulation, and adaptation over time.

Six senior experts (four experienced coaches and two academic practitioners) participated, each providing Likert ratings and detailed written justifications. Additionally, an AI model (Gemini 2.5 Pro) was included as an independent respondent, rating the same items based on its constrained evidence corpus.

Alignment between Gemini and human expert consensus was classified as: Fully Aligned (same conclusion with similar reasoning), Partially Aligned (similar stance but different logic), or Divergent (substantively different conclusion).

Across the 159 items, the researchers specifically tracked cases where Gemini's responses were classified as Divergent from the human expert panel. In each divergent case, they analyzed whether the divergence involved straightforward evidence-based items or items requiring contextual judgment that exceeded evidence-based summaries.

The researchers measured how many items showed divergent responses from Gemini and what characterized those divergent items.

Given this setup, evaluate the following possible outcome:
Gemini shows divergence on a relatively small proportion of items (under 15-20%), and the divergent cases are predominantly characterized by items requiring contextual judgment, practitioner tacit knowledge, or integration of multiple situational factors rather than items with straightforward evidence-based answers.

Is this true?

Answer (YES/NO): YES